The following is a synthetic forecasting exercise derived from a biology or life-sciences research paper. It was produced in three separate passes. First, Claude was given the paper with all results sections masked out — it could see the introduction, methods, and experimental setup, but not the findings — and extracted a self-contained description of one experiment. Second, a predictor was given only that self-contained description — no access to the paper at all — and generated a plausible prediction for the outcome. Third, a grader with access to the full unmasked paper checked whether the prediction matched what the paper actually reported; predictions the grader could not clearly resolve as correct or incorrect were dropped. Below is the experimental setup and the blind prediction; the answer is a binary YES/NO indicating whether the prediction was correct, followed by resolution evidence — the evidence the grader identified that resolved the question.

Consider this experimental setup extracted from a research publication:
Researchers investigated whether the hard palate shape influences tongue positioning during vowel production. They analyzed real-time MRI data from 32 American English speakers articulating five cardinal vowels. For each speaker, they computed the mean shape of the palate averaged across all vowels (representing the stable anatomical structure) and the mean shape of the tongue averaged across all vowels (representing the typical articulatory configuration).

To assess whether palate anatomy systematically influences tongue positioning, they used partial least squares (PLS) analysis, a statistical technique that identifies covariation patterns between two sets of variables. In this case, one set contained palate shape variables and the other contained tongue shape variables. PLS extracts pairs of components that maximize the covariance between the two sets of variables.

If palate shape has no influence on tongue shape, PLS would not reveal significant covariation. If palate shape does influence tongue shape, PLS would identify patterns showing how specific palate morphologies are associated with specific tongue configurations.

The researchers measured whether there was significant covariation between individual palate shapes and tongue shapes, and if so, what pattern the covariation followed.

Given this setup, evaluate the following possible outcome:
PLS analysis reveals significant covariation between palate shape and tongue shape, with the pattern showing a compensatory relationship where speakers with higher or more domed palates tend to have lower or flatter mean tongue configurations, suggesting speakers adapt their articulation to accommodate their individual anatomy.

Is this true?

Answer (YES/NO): NO